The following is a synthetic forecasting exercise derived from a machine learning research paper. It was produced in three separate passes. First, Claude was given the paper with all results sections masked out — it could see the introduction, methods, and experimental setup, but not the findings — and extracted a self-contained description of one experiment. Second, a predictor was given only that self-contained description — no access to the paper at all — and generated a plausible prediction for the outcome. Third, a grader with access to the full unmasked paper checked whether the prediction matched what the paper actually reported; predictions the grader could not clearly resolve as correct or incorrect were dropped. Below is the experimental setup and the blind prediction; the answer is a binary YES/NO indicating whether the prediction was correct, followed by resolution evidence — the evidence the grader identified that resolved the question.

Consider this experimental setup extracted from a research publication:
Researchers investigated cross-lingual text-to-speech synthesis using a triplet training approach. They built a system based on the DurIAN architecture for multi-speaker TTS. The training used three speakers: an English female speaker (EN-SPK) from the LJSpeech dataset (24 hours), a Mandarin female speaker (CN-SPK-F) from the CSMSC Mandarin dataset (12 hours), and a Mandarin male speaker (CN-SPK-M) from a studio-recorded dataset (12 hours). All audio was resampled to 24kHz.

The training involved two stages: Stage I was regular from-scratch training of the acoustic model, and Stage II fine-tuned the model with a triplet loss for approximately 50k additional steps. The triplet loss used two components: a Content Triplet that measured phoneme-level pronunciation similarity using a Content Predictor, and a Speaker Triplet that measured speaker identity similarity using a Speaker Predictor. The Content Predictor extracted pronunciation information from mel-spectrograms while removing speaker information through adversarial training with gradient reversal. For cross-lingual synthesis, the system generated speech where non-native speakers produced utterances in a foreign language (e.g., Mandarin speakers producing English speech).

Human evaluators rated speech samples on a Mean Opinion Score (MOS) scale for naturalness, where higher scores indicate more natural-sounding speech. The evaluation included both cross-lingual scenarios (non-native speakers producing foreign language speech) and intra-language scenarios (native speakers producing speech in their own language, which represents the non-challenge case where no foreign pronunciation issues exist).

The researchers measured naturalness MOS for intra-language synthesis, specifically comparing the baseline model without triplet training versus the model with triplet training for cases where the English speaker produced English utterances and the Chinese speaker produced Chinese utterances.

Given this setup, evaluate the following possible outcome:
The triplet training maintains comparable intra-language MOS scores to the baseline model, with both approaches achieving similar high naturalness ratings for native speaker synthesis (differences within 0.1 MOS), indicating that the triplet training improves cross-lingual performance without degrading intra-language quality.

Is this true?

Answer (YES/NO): NO